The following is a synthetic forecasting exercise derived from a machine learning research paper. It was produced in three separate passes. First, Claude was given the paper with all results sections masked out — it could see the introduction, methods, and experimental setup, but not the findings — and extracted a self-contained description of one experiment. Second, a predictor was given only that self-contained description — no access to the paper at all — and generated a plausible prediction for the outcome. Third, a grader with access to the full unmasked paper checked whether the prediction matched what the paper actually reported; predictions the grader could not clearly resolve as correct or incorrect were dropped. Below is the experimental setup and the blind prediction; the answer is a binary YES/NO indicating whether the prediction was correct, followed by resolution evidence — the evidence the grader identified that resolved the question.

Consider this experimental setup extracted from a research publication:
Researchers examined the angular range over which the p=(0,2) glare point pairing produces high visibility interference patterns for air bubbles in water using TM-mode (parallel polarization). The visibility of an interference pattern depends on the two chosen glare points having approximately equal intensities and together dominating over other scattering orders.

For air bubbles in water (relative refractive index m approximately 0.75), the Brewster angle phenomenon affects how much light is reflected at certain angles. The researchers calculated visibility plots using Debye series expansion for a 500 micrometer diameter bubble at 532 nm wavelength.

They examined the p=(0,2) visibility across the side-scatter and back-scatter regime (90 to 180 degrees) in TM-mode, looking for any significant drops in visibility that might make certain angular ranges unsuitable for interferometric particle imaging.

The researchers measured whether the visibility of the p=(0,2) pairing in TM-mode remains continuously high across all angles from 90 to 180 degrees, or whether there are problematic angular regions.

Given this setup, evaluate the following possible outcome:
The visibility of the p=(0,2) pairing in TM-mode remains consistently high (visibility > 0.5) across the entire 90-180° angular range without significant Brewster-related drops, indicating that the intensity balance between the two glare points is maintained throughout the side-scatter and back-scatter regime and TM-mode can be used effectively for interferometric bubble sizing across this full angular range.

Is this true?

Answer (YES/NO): NO